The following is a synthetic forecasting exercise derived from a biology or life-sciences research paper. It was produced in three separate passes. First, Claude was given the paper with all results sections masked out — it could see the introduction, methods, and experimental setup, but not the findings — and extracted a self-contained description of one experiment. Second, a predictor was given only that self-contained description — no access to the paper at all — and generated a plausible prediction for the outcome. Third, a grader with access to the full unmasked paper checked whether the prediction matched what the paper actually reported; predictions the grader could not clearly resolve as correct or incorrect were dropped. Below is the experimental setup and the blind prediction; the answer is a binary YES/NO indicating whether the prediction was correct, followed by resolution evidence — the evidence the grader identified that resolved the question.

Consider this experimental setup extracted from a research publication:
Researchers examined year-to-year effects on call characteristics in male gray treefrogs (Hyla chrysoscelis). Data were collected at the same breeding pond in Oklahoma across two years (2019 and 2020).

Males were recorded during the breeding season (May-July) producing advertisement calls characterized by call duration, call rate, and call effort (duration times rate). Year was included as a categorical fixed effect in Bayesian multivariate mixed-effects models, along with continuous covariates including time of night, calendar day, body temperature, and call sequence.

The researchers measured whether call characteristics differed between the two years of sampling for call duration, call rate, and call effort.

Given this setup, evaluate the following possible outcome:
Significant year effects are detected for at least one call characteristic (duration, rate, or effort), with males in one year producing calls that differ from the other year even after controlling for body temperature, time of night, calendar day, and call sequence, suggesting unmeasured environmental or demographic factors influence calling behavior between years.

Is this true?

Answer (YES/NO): YES